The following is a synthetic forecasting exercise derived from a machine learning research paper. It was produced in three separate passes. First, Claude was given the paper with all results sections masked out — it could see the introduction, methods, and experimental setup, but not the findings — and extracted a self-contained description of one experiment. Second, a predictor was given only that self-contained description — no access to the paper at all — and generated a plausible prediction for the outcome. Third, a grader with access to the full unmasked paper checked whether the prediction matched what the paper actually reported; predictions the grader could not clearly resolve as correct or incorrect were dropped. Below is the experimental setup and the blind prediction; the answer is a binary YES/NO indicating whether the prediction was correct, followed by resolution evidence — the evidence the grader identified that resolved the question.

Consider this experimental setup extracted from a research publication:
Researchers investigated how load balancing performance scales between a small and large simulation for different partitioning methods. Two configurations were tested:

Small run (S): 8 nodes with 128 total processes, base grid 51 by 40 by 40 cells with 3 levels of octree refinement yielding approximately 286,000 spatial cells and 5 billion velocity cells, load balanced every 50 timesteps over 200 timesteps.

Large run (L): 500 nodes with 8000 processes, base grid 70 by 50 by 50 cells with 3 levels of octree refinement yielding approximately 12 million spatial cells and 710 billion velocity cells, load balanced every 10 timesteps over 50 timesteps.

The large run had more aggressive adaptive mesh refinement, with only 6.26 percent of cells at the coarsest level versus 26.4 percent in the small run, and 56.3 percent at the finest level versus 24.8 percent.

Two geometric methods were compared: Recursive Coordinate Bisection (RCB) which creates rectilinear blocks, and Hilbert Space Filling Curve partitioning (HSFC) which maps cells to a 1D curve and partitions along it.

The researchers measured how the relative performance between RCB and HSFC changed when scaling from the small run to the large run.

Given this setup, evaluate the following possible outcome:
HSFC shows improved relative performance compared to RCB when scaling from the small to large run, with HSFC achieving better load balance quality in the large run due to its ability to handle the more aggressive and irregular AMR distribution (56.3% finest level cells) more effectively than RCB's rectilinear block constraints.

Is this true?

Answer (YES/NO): NO